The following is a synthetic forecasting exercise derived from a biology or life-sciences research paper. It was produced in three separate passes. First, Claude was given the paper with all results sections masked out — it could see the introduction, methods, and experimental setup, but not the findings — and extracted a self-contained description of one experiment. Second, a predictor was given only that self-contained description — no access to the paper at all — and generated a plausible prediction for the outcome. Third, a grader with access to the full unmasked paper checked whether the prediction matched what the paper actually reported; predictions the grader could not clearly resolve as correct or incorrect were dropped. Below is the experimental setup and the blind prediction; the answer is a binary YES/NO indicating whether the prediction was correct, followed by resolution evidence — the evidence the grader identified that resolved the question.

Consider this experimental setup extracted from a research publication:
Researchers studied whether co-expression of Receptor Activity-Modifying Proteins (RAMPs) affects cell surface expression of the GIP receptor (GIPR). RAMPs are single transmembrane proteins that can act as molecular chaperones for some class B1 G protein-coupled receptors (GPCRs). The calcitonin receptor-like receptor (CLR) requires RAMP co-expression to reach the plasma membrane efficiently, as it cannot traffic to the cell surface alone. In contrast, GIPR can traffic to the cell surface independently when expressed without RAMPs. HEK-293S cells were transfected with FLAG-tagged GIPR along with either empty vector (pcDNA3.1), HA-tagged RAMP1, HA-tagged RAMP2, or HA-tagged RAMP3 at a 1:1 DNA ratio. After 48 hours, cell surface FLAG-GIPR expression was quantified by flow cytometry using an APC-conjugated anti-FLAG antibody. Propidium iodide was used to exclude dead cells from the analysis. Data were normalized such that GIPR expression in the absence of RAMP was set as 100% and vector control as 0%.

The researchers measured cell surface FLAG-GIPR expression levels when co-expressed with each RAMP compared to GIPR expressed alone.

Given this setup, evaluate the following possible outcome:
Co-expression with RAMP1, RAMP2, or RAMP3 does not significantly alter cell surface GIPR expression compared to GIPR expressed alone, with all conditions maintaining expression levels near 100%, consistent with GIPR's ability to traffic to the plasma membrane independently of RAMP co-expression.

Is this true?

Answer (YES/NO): NO